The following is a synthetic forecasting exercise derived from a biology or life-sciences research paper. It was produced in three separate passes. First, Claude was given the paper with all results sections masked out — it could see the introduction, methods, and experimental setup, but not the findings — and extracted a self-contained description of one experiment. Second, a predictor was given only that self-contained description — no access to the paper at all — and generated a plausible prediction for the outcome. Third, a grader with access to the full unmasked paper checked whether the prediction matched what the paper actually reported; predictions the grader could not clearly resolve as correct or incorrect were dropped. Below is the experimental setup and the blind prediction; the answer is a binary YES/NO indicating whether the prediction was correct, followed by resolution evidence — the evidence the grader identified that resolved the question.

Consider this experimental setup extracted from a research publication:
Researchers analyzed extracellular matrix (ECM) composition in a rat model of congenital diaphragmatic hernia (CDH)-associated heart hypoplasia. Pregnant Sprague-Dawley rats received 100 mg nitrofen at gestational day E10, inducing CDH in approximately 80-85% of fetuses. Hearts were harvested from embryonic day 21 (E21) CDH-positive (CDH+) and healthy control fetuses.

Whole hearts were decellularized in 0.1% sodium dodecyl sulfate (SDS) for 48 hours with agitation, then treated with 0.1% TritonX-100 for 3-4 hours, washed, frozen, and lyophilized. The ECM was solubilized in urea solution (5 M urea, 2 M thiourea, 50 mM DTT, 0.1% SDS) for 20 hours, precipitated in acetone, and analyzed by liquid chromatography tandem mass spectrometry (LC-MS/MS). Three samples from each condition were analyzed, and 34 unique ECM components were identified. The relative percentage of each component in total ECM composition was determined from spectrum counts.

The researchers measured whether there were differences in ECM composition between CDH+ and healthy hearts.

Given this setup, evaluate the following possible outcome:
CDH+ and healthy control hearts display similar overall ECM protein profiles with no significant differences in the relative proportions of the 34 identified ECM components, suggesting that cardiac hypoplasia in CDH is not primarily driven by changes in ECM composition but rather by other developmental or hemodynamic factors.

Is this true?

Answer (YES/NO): NO